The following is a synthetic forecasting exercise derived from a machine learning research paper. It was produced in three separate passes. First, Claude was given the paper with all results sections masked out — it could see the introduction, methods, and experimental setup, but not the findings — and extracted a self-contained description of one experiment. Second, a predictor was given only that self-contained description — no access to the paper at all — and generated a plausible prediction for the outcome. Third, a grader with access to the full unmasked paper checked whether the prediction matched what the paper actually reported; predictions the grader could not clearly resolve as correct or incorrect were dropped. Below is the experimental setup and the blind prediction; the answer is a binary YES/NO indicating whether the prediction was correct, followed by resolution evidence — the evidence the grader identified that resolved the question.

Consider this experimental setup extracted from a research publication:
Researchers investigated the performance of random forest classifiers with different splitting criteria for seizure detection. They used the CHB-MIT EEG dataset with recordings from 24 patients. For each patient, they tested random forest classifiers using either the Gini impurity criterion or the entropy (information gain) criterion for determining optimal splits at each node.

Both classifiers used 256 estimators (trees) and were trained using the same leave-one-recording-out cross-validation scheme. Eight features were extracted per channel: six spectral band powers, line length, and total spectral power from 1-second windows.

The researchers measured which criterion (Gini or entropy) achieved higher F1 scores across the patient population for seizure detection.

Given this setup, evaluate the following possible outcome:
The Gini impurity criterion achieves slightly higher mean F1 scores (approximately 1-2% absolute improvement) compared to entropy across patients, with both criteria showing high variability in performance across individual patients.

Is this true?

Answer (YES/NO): NO